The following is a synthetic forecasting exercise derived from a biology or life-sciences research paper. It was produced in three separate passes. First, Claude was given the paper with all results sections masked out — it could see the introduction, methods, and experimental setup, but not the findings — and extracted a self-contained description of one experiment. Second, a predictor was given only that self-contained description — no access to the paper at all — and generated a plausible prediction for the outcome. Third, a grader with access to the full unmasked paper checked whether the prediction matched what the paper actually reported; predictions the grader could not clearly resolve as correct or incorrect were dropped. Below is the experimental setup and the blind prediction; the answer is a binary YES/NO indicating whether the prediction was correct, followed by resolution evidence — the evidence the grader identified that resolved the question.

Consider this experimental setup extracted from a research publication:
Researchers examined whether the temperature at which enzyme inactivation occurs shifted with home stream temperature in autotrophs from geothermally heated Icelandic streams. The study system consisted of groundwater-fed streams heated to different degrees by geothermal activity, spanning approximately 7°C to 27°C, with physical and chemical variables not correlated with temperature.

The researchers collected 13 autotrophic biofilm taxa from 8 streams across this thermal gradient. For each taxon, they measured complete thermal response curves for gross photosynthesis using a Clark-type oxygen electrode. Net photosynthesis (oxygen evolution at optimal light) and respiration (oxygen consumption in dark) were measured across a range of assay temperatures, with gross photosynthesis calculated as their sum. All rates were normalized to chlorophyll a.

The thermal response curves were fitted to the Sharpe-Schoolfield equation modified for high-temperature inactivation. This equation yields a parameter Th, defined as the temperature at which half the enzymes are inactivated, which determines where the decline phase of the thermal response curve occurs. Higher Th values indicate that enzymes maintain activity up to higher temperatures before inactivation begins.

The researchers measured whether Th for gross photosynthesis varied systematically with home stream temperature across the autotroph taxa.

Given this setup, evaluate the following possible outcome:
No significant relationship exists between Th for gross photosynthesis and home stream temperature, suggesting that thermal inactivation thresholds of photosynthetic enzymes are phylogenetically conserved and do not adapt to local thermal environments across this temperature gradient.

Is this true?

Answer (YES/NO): NO